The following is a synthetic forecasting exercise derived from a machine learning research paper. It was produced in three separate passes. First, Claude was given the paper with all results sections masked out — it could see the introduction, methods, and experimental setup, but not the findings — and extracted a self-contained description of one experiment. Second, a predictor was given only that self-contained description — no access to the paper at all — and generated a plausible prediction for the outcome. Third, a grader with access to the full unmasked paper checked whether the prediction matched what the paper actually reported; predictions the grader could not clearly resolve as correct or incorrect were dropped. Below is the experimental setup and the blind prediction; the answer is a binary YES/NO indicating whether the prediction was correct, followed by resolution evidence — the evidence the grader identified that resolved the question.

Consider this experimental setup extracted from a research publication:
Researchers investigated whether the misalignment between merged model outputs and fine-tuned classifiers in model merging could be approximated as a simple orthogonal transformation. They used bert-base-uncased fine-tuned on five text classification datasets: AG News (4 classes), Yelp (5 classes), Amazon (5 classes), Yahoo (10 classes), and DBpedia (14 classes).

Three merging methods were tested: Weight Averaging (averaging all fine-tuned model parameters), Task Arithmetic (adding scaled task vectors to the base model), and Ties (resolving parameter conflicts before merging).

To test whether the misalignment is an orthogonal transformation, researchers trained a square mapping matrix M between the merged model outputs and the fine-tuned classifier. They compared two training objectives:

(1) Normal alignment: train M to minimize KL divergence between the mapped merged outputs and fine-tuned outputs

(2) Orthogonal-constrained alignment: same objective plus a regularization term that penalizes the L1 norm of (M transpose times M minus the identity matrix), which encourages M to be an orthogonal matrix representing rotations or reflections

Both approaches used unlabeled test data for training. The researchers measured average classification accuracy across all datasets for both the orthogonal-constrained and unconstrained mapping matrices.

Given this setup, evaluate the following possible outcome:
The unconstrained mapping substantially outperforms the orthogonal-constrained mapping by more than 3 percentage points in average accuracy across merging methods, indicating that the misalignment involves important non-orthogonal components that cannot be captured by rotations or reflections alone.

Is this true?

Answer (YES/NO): NO